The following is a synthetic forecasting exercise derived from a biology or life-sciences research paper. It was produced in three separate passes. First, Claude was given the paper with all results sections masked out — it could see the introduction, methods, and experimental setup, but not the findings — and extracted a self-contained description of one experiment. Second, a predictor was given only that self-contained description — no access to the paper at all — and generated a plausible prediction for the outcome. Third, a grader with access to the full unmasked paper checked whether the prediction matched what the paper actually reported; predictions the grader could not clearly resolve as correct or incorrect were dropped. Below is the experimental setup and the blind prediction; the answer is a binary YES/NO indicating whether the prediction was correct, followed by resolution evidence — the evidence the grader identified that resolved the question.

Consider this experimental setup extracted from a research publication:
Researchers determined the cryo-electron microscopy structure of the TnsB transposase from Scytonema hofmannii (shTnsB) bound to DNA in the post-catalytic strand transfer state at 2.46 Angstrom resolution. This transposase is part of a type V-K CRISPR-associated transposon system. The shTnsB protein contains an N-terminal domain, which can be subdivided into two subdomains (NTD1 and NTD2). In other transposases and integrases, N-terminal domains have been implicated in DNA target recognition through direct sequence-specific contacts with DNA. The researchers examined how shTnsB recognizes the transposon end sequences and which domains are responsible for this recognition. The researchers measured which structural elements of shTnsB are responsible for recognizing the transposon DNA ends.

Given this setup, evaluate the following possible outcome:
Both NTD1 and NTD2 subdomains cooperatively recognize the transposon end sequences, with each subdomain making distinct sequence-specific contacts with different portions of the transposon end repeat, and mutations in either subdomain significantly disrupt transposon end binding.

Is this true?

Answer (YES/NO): YES